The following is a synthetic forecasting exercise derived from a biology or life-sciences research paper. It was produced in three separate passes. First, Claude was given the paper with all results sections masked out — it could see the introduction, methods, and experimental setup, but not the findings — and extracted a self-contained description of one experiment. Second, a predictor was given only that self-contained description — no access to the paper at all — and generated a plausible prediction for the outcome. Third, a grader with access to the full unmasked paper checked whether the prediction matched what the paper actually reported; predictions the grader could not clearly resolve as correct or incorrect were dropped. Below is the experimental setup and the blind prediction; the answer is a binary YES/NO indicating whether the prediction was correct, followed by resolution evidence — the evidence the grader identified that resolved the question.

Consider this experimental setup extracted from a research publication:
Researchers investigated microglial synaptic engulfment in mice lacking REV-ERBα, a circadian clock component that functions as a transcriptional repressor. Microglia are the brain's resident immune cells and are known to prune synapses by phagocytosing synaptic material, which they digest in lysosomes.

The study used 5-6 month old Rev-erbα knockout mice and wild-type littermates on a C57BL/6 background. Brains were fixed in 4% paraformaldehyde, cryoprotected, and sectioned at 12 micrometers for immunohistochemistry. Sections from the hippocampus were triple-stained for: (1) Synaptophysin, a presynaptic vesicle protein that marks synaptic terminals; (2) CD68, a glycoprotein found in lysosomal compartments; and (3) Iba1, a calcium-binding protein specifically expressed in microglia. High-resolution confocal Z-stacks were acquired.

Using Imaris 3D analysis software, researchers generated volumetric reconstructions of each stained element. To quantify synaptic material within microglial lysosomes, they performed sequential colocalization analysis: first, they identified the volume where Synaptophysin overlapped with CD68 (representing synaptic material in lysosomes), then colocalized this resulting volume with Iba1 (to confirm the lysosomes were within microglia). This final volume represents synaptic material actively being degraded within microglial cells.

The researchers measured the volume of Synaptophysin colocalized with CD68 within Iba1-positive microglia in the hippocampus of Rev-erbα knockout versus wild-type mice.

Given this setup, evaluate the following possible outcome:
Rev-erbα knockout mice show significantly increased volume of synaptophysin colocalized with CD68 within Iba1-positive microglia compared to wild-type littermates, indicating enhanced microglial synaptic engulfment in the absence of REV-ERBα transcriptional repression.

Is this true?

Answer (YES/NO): YES